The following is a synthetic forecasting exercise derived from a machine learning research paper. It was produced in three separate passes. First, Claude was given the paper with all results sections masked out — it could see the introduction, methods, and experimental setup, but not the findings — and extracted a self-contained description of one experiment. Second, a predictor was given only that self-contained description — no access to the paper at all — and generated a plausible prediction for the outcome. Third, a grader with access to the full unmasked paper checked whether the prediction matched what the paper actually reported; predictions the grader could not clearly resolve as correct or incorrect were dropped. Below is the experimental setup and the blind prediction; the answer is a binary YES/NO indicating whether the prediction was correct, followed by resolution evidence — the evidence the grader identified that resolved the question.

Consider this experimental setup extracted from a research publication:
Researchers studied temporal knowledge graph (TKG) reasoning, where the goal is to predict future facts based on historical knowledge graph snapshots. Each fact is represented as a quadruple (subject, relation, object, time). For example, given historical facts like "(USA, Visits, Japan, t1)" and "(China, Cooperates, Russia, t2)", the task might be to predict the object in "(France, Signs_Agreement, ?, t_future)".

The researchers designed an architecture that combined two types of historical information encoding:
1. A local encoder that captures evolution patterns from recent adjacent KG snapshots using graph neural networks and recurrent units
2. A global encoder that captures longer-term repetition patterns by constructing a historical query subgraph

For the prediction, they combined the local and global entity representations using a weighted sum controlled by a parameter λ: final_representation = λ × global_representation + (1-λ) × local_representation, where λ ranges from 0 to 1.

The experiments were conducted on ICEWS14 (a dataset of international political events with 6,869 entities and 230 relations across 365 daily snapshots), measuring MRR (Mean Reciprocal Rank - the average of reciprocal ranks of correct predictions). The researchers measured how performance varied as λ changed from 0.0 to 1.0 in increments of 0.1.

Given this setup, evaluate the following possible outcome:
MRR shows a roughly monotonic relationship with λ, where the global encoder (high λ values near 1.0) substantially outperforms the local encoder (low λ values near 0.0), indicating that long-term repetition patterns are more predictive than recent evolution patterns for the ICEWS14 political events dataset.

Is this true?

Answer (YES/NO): NO